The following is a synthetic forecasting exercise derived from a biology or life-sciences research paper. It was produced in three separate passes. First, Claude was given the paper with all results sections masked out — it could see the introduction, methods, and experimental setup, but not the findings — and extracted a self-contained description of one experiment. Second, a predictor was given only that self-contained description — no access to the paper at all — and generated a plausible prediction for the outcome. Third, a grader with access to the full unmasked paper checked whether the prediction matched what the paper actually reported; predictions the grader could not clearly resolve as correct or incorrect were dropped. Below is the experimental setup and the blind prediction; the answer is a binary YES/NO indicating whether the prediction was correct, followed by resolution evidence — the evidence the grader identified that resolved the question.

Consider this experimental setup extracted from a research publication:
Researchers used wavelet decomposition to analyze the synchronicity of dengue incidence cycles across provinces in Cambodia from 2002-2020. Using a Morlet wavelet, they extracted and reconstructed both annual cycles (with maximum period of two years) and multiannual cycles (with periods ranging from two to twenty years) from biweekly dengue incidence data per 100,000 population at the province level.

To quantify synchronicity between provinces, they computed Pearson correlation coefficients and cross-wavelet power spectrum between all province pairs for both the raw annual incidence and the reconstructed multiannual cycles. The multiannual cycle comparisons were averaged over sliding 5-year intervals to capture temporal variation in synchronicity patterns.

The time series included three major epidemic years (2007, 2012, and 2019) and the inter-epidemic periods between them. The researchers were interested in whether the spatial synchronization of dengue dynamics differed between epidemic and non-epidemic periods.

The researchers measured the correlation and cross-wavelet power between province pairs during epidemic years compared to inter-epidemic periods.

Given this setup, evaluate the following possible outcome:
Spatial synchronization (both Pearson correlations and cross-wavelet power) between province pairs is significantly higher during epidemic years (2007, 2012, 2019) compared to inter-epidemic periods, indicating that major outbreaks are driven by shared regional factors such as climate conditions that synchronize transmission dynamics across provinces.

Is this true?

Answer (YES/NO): NO